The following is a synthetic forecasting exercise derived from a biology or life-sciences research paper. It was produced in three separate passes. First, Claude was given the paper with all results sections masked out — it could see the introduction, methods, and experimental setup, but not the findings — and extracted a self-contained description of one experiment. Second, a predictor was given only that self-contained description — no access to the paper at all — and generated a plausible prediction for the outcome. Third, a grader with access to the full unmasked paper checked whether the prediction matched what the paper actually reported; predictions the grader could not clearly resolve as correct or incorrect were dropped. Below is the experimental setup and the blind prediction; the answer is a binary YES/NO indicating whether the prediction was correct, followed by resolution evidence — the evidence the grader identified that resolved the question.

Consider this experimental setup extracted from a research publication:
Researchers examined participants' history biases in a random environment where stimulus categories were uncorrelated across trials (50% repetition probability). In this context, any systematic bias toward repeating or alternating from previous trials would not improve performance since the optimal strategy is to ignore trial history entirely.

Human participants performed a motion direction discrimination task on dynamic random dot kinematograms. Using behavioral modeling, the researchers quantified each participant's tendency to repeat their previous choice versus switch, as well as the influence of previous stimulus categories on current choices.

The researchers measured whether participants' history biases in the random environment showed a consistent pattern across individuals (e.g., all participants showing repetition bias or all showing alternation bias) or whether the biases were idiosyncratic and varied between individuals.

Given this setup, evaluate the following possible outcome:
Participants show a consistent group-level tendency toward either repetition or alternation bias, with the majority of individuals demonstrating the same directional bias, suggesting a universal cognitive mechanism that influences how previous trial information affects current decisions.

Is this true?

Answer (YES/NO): NO